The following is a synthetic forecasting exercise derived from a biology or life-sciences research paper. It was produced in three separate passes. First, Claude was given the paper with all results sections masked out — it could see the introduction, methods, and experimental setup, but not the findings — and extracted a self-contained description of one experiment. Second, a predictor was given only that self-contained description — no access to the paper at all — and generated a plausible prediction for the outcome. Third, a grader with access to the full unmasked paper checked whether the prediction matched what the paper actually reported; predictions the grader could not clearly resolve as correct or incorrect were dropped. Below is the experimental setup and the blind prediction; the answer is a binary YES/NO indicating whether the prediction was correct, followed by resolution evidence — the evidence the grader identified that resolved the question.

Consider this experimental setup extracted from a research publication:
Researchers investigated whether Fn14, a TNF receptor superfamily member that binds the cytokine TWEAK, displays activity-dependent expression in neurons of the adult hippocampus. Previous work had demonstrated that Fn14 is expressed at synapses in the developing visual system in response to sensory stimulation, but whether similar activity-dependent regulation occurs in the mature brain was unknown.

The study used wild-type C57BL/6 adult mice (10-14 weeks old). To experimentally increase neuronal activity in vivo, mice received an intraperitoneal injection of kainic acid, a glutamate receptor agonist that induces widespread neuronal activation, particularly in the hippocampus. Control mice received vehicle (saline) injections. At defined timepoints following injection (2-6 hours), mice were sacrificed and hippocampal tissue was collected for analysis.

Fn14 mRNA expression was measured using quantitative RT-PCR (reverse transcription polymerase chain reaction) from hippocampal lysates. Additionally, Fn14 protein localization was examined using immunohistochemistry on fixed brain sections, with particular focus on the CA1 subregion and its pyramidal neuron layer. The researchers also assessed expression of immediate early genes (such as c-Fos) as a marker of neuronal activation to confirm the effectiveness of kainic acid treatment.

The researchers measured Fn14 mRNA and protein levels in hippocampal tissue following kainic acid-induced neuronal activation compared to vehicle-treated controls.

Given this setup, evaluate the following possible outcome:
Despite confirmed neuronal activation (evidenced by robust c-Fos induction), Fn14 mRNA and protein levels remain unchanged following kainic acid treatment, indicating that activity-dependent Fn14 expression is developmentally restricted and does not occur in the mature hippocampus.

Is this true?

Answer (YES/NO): NO